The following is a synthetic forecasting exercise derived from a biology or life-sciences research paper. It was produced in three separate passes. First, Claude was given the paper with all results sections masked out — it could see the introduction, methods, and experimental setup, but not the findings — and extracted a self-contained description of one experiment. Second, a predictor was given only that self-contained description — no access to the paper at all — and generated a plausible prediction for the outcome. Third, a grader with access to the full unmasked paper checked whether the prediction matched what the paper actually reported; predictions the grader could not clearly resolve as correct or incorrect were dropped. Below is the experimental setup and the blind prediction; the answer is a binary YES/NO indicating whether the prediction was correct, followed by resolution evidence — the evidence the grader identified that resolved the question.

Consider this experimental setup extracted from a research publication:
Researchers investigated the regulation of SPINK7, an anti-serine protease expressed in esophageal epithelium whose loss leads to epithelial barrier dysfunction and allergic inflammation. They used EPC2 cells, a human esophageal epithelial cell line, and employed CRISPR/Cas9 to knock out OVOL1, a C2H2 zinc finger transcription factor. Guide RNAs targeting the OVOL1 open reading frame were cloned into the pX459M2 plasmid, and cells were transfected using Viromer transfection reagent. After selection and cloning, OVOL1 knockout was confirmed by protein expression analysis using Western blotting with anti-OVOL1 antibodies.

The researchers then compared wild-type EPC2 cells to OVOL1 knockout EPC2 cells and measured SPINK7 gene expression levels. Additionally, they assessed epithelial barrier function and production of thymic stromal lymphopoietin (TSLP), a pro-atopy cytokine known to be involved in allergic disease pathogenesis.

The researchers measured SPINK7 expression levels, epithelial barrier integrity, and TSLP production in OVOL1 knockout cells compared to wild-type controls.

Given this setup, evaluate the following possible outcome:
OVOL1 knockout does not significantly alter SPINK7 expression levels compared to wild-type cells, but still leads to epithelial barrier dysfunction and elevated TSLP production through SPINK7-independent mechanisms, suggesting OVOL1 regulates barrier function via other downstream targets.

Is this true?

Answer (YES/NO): NO